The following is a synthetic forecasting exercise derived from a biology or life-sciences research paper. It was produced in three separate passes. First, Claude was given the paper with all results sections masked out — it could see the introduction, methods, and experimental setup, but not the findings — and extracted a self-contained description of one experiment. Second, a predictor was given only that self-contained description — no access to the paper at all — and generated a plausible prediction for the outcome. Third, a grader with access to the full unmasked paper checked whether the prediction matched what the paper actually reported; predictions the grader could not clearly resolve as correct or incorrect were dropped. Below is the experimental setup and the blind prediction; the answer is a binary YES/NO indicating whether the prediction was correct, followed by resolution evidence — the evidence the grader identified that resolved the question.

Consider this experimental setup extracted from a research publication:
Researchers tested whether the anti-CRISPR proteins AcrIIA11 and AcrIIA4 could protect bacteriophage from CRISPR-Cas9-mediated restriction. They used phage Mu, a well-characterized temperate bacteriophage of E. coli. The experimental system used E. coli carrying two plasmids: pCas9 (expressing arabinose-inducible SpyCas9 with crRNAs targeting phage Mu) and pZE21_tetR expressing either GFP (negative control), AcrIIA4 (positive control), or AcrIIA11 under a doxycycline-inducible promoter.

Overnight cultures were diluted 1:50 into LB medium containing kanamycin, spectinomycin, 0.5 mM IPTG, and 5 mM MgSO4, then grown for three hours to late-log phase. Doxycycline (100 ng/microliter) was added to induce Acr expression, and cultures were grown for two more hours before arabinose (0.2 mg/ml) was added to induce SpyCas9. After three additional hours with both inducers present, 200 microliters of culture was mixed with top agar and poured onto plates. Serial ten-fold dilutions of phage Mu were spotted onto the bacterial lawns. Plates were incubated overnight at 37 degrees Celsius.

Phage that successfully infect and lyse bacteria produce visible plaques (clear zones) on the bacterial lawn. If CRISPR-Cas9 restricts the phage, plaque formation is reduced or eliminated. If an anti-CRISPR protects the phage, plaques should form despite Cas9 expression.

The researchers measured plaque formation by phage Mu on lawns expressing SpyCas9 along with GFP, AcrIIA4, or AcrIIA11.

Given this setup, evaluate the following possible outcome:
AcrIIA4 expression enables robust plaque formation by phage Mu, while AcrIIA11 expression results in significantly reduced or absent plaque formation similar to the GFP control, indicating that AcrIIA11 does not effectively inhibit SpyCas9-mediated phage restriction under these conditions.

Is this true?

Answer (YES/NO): NO